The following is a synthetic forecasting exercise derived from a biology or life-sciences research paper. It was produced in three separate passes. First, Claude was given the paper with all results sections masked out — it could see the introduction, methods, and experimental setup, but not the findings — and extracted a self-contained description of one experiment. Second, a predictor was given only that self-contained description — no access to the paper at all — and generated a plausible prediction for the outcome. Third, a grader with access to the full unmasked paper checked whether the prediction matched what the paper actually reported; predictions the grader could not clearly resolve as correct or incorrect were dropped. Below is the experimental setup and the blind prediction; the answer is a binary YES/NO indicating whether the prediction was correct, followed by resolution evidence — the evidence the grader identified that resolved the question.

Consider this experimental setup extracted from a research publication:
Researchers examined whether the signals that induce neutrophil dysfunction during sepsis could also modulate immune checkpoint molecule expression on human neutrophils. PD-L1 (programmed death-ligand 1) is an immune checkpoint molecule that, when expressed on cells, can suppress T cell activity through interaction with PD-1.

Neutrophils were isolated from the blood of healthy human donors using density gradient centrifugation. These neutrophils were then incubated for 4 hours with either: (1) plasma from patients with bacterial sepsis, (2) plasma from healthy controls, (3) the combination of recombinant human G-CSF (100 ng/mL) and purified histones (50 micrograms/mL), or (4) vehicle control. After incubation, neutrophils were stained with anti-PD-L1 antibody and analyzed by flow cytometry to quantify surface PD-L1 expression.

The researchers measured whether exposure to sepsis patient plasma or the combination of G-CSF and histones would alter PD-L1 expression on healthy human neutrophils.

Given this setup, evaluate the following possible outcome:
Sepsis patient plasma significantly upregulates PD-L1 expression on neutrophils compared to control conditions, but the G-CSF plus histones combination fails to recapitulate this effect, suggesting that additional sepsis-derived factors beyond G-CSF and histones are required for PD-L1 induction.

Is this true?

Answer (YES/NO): NO